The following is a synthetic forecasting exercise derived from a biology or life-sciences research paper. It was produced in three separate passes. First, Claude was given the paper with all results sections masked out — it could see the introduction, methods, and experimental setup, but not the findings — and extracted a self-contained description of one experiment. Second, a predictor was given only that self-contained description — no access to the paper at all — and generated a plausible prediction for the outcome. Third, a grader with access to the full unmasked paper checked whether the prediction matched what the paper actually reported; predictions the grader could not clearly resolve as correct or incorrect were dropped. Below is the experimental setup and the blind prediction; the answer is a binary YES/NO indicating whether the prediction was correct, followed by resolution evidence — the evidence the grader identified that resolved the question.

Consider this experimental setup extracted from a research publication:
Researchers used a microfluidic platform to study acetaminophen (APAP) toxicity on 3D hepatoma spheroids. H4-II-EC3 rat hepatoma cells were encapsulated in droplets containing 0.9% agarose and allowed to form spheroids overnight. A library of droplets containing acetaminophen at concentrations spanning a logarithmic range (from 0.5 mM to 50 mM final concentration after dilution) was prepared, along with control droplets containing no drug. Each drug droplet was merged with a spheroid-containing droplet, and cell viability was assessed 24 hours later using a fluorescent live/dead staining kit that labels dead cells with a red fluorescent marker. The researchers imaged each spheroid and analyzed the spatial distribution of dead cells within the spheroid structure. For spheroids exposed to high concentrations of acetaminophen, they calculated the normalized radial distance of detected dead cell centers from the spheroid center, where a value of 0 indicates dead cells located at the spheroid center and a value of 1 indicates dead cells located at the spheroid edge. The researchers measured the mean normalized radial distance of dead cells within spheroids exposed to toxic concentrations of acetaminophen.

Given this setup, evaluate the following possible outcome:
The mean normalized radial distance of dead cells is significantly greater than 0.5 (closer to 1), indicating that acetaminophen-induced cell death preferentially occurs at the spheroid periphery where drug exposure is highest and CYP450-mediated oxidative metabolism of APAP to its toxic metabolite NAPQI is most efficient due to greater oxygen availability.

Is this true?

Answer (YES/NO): NO